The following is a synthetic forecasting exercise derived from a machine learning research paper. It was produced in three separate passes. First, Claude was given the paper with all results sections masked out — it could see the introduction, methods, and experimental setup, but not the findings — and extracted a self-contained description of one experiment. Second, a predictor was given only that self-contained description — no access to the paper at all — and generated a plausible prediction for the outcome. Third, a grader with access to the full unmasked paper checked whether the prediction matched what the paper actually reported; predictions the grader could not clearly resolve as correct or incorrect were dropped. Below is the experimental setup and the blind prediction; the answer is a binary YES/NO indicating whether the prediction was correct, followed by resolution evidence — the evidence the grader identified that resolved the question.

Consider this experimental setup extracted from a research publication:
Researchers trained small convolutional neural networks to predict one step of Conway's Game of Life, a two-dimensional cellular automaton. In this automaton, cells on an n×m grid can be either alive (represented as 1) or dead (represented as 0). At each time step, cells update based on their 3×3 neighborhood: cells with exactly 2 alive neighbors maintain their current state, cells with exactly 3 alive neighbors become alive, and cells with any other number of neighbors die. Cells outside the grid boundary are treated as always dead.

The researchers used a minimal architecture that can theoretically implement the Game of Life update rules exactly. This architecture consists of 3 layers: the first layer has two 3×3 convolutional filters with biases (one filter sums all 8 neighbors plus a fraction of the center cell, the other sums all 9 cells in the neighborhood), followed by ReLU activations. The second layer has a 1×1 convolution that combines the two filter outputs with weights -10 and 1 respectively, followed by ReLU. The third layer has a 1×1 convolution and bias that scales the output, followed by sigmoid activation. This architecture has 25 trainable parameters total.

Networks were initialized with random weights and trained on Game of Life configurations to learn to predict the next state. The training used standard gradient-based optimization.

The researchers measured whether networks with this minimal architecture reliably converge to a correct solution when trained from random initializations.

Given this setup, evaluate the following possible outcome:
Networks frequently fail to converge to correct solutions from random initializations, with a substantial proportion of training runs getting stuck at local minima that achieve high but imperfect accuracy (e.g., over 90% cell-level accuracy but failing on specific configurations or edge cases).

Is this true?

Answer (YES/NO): NO